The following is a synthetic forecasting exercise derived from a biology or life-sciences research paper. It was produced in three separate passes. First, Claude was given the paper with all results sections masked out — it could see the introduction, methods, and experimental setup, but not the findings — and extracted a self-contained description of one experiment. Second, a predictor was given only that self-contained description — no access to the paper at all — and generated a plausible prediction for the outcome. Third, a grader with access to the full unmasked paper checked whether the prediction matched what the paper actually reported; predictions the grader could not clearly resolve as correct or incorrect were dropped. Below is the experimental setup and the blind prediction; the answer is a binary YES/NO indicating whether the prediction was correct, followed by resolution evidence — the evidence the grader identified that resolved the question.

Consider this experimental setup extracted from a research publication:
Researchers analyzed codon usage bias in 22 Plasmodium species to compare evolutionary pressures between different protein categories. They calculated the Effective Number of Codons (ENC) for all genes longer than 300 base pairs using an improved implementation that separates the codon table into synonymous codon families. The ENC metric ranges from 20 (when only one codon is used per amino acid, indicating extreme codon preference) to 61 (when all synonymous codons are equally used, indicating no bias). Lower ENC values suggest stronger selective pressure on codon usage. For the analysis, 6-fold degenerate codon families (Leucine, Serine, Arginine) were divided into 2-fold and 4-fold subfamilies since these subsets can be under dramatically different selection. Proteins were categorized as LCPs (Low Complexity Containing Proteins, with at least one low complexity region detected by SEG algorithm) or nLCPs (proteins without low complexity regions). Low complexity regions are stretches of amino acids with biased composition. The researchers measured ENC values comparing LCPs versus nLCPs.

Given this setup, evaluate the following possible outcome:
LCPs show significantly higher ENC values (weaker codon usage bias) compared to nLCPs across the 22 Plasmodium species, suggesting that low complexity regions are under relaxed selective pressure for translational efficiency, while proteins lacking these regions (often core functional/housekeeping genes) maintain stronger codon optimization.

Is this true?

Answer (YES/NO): YES